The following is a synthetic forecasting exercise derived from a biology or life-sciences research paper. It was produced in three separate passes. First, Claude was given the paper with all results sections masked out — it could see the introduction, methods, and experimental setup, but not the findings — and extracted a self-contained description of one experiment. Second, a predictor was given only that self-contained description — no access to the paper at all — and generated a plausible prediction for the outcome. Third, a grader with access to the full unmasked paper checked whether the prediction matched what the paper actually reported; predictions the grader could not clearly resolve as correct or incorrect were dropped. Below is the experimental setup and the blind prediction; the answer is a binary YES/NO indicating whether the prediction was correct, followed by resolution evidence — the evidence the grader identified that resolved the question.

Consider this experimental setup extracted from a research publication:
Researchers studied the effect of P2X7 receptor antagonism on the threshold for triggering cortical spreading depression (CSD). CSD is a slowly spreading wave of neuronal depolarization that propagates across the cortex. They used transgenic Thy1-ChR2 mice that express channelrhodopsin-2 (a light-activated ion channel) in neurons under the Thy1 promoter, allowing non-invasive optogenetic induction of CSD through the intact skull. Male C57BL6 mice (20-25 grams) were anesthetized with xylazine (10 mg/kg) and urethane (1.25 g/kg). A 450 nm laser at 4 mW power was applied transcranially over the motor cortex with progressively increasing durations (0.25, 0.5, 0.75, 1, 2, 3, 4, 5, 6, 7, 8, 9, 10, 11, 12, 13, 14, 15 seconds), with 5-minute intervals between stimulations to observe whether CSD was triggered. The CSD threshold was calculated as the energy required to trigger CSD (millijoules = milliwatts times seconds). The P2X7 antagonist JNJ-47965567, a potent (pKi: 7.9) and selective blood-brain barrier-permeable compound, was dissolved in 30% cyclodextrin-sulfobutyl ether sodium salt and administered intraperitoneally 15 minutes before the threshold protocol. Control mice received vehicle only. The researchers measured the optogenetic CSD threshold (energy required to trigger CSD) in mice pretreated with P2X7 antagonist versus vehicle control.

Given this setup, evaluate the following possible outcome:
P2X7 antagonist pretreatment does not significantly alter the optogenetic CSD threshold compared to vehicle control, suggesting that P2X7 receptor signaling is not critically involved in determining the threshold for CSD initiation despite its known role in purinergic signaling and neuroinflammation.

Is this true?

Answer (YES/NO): YES